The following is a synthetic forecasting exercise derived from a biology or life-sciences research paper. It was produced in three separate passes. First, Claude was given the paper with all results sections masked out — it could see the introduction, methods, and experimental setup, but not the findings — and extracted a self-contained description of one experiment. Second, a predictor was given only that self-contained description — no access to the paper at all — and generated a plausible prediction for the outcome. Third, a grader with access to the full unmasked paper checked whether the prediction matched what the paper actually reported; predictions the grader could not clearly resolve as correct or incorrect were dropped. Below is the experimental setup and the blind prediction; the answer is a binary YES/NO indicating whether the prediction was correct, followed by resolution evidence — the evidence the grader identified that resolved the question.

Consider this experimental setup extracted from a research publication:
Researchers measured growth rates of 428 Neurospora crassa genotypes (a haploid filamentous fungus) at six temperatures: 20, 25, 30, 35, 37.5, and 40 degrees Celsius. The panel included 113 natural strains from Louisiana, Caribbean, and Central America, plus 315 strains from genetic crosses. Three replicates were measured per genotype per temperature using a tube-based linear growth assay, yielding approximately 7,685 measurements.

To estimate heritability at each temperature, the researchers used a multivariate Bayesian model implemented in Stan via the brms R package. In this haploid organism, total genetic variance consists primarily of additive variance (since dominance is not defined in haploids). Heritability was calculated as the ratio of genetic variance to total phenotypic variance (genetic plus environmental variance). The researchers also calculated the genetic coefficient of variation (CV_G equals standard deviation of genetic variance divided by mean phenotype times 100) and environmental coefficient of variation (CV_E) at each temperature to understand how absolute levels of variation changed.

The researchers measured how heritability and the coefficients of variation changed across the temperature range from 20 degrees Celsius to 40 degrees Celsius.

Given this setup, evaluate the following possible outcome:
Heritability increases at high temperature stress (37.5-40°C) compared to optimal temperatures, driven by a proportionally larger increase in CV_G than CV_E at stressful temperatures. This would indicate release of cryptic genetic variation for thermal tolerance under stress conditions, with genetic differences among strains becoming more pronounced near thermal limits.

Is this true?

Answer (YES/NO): NO